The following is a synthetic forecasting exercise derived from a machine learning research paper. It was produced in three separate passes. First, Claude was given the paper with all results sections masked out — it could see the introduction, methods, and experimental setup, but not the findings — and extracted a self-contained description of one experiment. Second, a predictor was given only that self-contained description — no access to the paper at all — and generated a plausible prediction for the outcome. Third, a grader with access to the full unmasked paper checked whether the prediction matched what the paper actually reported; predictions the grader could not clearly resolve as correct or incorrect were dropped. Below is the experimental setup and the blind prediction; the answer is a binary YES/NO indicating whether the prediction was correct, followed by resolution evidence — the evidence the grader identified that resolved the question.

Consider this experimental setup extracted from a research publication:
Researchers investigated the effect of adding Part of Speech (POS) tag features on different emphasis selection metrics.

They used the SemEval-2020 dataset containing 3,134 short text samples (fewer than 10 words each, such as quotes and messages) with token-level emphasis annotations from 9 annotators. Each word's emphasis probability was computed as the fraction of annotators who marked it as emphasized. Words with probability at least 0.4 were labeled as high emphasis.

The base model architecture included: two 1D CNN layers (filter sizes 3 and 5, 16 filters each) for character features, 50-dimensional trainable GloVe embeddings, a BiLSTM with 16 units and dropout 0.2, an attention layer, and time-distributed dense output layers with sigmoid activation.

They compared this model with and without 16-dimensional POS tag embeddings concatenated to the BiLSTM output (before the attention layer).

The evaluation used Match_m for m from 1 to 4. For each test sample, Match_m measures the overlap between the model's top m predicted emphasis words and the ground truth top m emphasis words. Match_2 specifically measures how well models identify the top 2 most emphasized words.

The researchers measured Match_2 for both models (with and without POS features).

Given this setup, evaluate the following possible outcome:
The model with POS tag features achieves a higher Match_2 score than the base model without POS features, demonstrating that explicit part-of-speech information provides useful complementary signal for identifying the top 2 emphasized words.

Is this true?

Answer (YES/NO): YES